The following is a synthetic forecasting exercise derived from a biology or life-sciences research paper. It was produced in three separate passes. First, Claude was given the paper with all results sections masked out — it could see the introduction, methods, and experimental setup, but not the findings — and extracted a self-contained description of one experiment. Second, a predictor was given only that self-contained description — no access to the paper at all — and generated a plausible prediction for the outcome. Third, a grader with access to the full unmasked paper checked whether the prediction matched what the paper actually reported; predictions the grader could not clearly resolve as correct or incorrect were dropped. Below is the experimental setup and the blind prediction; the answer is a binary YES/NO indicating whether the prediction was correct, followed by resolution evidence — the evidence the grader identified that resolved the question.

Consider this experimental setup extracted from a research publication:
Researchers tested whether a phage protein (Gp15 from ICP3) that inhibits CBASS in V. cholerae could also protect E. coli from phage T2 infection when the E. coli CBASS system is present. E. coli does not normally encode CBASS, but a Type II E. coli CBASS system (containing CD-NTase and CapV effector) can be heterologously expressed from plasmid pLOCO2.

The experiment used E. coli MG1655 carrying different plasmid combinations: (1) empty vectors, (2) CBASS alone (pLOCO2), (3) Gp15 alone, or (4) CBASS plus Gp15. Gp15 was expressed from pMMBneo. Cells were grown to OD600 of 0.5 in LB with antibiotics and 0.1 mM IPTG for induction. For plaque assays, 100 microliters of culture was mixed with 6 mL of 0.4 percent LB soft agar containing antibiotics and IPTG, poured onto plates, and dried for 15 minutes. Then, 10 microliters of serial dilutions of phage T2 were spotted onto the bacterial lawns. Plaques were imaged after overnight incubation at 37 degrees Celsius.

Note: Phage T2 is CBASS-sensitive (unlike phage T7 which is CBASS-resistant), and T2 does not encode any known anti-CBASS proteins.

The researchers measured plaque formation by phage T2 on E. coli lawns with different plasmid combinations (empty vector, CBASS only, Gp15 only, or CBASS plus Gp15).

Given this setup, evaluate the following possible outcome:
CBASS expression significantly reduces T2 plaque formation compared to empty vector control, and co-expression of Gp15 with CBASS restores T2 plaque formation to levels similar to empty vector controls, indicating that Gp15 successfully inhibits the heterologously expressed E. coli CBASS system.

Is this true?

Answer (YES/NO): NO